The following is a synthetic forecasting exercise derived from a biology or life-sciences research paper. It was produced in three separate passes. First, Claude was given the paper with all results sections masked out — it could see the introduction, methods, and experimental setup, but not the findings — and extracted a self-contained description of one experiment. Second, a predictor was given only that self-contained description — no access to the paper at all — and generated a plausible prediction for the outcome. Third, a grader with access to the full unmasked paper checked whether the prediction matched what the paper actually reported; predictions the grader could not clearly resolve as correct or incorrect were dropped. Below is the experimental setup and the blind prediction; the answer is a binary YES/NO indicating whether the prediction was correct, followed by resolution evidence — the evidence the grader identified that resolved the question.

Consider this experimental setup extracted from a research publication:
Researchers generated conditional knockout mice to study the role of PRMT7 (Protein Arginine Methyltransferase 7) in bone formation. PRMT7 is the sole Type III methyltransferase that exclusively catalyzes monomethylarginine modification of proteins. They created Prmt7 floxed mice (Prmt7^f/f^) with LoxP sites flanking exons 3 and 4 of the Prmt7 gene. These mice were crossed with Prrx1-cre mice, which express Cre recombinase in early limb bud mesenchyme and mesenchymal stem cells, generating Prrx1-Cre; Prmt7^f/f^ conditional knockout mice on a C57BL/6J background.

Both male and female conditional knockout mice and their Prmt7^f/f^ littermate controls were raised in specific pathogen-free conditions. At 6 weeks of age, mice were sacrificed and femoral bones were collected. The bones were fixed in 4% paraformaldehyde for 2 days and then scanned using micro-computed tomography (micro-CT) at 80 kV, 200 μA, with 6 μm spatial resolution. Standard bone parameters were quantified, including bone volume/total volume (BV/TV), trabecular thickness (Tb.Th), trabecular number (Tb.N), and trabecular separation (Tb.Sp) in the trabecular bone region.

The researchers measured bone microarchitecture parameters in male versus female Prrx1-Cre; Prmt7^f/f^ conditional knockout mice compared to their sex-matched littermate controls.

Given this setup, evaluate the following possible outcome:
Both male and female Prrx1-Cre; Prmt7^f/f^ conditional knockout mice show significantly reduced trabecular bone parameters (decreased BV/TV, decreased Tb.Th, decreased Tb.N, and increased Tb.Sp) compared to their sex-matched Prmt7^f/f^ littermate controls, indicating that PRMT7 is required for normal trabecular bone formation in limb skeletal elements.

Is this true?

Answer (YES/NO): NO